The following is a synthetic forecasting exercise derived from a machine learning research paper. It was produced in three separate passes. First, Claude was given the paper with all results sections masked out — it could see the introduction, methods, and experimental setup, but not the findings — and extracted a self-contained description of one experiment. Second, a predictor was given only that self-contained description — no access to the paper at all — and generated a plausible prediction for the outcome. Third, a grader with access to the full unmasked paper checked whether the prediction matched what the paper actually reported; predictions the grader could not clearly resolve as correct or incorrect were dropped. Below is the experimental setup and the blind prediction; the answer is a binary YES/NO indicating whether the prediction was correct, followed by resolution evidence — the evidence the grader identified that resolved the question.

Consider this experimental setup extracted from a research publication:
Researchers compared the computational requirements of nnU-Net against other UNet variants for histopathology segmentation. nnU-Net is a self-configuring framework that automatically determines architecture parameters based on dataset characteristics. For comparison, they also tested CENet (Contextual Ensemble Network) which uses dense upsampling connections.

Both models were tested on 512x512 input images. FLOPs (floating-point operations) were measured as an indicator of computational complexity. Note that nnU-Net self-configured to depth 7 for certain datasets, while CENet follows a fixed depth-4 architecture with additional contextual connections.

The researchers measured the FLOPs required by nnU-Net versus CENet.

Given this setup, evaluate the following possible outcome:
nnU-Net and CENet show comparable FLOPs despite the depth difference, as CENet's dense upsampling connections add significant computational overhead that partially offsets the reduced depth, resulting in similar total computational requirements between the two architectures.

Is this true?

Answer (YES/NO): NO